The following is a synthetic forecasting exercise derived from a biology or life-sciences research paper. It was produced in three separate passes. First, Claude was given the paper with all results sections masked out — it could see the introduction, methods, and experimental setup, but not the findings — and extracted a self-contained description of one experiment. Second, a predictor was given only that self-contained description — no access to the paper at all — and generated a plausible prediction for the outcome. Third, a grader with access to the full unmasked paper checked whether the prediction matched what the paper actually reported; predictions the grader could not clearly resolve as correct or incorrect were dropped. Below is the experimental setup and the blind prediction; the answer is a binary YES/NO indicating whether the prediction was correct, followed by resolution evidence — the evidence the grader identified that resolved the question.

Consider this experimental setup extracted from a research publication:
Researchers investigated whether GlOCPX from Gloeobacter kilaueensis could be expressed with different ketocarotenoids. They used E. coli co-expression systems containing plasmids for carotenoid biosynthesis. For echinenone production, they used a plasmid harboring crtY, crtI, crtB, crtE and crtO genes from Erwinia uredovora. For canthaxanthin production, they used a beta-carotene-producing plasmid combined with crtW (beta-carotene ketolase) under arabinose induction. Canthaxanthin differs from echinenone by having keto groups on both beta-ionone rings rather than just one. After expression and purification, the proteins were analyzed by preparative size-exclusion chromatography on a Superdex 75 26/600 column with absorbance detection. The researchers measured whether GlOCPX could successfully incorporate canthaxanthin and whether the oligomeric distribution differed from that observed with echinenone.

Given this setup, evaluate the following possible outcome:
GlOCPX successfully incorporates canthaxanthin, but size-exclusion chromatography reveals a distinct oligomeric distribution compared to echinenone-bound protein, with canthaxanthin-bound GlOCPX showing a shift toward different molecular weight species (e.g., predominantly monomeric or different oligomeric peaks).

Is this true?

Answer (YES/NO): NO